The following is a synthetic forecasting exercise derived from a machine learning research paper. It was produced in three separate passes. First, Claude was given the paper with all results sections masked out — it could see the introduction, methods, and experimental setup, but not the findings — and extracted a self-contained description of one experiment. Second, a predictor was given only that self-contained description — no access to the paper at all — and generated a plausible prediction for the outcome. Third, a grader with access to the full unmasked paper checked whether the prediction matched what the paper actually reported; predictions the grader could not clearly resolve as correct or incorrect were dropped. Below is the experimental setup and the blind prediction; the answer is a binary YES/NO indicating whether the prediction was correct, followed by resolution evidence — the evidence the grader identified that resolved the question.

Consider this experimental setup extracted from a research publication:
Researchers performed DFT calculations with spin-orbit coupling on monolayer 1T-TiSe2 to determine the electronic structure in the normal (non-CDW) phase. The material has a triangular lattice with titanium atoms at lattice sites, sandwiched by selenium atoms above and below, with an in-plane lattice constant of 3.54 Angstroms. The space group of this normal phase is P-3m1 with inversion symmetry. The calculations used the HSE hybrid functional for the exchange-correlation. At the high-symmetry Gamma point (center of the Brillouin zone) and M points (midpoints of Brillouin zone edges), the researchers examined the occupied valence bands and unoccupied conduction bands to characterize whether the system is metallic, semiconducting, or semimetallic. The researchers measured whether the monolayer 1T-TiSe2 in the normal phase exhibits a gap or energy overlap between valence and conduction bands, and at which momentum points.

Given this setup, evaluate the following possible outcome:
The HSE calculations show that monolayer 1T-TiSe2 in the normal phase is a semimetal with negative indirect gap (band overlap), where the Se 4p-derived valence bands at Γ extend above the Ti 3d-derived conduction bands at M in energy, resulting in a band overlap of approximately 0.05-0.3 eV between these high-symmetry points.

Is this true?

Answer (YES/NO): YES